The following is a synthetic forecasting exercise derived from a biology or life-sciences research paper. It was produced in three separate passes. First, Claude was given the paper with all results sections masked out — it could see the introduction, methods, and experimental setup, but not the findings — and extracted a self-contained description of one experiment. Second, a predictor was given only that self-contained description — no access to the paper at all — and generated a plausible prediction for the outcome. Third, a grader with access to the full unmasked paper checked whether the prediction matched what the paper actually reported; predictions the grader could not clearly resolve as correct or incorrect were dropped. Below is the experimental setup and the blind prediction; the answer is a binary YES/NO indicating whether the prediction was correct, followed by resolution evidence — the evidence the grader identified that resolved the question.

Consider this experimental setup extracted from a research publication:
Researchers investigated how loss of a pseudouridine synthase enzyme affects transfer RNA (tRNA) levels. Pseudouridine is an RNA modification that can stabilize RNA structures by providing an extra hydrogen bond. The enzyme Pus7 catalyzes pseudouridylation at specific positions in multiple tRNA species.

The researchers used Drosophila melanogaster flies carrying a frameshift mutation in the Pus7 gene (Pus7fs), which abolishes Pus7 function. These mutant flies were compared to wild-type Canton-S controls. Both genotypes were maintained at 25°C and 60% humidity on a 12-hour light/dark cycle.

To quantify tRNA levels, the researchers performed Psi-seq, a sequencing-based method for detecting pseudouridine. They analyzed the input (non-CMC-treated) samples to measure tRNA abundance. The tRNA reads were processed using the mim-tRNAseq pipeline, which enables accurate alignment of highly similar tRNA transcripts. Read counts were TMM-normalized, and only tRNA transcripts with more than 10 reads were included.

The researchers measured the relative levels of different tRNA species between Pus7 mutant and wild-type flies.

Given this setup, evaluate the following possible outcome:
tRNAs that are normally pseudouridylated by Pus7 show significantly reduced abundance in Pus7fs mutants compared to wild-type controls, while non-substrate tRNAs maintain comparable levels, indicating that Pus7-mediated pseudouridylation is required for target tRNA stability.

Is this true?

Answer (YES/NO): NO